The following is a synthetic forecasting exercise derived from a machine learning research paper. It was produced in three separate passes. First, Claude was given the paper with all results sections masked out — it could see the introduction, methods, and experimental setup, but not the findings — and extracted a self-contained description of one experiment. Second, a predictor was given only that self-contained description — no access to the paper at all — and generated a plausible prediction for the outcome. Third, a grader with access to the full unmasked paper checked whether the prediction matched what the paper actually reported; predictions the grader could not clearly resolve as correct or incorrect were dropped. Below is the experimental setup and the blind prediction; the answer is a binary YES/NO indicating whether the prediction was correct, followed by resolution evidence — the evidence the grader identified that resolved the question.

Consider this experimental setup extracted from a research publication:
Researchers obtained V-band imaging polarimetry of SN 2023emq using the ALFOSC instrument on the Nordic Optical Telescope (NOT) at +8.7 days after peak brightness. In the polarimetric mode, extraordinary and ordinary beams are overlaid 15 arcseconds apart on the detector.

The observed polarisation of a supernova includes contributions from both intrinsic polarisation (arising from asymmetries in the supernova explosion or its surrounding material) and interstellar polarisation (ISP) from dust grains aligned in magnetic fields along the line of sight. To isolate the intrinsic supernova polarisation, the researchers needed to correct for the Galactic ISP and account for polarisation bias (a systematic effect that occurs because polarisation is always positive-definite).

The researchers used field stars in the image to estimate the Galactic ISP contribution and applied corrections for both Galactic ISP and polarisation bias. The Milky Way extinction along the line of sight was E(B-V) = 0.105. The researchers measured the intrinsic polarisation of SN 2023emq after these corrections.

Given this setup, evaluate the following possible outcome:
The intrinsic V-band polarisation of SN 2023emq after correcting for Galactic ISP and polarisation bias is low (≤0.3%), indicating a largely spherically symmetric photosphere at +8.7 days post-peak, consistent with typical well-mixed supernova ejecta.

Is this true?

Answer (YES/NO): NO